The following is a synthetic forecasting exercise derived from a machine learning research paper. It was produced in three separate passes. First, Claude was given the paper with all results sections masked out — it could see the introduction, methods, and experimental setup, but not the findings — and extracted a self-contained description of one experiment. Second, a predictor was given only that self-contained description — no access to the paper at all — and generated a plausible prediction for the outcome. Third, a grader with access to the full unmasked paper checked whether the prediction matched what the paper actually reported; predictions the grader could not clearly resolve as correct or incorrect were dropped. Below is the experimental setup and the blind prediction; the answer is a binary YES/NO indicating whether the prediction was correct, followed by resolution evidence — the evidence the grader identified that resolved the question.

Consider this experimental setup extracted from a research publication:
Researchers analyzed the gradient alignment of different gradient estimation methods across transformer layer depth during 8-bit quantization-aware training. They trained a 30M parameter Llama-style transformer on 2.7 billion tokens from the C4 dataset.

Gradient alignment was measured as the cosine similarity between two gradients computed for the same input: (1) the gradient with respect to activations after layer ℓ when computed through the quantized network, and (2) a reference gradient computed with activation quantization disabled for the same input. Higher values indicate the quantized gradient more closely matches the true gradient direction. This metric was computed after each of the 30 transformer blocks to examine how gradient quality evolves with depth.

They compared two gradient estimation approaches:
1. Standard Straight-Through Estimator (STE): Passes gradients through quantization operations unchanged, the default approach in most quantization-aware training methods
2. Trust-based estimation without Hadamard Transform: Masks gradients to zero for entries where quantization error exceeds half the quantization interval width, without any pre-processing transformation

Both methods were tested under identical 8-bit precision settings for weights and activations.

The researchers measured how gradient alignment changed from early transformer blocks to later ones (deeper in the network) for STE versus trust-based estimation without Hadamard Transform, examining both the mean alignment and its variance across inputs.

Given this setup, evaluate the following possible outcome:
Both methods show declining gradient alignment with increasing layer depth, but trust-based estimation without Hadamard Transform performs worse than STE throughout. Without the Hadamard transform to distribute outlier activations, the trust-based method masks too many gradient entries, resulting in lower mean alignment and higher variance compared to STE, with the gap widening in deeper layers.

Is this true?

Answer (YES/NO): NO